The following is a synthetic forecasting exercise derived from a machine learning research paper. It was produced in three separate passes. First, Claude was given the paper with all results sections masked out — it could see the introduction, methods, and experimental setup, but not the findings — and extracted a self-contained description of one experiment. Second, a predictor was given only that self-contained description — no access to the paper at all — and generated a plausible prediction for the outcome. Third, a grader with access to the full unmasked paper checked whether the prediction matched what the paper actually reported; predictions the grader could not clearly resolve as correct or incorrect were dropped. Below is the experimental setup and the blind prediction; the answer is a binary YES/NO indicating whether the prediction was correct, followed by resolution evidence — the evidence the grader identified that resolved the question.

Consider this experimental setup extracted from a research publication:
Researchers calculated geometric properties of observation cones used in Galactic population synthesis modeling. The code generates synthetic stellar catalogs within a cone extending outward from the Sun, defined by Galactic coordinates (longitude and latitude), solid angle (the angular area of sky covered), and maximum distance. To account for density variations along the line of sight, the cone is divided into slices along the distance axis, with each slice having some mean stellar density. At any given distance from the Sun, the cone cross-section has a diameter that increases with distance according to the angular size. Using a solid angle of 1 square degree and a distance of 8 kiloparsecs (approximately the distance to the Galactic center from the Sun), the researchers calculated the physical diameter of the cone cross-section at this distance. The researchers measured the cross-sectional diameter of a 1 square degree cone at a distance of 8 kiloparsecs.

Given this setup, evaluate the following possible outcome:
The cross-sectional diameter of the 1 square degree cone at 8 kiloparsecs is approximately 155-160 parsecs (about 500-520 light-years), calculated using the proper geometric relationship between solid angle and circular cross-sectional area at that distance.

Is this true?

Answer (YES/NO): NO